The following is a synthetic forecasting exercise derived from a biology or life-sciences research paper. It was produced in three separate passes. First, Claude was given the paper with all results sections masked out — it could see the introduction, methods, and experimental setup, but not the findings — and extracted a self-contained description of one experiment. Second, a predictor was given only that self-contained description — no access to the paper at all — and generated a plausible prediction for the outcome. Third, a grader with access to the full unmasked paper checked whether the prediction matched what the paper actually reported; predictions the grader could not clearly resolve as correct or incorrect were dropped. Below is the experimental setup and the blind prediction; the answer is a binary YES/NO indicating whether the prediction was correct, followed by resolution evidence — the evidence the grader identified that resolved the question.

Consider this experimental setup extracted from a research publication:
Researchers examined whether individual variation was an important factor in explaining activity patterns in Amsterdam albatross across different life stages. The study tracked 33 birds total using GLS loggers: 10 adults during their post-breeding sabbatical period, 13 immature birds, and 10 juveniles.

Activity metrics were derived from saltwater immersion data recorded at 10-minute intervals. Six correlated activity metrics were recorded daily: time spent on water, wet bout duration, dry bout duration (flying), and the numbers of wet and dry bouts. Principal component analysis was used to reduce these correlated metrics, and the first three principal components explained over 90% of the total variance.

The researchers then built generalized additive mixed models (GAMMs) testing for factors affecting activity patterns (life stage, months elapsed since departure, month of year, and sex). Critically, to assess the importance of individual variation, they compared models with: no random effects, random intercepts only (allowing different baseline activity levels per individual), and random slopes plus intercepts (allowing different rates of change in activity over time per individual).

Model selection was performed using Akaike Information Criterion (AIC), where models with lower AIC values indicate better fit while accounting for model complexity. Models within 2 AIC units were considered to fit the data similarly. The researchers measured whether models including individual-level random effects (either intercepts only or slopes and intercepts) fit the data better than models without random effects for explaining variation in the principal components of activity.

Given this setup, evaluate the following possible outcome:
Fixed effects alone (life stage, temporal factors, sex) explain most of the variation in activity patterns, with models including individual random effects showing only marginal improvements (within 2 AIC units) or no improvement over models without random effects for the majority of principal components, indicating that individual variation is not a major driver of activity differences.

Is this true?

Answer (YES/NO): NO